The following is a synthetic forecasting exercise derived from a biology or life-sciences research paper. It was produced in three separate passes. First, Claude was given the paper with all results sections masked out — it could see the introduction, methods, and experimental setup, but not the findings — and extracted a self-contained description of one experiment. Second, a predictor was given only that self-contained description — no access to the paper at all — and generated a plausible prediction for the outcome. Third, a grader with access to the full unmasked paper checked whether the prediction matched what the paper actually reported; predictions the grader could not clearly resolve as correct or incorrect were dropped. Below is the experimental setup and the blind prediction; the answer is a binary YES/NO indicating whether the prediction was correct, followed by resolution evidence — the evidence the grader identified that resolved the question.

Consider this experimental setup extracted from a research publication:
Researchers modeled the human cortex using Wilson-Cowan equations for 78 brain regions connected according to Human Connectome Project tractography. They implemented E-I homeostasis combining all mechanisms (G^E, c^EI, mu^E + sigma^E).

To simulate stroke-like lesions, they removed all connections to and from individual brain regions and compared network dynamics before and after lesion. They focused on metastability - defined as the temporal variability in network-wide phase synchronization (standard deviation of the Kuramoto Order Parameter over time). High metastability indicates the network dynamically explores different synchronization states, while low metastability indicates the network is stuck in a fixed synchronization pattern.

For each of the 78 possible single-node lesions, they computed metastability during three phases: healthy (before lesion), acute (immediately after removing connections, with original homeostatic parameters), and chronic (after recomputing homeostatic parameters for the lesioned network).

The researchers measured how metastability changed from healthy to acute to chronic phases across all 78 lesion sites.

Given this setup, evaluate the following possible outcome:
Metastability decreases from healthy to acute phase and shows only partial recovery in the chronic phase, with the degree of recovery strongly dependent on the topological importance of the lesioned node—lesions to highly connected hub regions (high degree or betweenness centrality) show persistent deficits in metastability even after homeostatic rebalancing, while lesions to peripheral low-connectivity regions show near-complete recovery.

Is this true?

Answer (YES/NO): NO